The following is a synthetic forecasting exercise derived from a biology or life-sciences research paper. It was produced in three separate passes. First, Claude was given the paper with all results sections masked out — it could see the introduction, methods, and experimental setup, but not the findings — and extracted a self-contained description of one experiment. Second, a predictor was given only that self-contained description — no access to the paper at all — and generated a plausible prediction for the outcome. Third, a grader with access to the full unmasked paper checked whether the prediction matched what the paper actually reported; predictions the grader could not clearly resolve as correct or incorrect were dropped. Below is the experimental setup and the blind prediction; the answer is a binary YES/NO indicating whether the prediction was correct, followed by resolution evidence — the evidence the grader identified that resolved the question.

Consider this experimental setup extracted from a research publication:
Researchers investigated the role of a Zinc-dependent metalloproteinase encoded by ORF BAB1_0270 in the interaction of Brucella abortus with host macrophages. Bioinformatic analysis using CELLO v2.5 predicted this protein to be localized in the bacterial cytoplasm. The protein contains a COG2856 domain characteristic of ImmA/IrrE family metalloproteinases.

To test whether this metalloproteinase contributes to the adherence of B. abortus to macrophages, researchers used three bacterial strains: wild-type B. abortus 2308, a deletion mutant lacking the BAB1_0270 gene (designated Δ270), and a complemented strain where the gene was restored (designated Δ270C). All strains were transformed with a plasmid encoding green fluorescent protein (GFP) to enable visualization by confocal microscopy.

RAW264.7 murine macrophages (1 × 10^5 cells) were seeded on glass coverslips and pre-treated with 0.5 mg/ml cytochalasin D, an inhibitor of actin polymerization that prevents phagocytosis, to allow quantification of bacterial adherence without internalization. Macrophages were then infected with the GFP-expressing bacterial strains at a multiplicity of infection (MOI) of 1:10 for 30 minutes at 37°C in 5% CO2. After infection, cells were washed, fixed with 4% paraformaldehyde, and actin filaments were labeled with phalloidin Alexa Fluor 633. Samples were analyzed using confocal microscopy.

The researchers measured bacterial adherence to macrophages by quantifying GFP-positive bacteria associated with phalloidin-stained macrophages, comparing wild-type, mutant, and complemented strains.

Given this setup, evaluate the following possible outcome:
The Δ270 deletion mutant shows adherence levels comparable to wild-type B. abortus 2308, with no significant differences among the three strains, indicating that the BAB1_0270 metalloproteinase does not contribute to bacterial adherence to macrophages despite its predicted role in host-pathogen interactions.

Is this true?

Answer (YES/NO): YES